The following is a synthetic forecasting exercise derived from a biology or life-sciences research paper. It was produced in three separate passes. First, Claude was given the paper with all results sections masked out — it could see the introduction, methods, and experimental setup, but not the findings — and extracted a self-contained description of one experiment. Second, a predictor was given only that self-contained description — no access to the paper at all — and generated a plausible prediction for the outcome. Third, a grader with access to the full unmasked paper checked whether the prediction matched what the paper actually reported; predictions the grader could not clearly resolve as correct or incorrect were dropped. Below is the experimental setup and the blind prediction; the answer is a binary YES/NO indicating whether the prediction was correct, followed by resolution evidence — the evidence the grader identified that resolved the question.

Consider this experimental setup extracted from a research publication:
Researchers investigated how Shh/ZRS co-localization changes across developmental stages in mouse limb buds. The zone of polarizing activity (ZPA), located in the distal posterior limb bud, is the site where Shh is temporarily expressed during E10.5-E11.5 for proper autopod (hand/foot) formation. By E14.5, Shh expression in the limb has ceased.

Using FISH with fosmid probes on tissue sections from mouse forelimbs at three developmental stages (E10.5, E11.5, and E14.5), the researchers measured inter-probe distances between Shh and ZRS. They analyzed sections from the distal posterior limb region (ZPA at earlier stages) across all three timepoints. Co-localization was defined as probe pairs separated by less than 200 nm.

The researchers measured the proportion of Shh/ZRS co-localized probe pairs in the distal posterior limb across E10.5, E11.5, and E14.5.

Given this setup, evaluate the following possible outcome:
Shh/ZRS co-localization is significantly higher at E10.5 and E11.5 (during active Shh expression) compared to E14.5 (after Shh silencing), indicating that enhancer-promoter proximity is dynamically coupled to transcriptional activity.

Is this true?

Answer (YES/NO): YES